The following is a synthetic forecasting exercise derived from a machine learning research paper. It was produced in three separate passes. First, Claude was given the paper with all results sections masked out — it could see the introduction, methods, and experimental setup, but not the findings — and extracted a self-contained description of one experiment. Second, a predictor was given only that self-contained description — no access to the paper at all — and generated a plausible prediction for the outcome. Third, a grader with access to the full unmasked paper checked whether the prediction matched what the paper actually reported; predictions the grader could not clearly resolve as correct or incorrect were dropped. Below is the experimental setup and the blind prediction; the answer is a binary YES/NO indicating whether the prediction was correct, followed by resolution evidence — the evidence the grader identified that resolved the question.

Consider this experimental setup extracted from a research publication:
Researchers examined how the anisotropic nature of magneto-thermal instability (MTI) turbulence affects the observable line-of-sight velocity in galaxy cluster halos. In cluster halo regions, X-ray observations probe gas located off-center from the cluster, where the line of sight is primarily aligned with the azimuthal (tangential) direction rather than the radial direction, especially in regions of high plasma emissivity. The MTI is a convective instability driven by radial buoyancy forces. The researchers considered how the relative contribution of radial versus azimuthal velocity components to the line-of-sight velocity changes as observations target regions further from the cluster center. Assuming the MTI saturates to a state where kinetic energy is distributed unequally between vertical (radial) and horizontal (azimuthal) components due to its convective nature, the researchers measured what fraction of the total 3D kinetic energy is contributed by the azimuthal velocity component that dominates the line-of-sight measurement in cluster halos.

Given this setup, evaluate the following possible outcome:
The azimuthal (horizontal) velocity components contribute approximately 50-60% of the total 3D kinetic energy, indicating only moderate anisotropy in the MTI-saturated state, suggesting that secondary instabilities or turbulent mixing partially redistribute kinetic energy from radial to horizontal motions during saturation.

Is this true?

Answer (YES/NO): NO